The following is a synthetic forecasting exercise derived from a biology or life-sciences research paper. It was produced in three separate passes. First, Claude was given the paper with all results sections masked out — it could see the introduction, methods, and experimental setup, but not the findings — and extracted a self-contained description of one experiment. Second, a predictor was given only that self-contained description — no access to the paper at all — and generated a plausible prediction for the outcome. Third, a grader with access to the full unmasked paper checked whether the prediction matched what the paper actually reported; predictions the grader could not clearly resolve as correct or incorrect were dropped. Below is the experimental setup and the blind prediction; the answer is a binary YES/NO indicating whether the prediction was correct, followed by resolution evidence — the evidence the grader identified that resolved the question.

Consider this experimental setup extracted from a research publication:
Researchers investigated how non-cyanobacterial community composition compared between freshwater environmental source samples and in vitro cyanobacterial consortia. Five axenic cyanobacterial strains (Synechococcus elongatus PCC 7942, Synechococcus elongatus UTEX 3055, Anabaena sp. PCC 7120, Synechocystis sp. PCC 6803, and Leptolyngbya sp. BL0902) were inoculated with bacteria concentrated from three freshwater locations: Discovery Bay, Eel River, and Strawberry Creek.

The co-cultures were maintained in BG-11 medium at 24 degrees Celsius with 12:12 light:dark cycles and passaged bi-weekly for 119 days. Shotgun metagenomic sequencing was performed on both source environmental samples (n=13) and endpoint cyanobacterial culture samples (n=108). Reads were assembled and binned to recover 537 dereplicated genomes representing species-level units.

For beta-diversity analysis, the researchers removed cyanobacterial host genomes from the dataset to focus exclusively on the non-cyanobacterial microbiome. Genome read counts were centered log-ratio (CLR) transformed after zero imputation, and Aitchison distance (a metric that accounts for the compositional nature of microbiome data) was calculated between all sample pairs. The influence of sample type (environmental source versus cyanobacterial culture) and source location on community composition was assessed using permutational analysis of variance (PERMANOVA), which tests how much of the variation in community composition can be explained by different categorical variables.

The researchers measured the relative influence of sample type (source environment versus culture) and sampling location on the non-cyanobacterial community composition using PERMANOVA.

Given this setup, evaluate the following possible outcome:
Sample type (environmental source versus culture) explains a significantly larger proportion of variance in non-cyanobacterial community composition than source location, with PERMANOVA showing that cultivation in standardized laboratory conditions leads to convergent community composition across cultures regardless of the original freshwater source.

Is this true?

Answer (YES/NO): YES